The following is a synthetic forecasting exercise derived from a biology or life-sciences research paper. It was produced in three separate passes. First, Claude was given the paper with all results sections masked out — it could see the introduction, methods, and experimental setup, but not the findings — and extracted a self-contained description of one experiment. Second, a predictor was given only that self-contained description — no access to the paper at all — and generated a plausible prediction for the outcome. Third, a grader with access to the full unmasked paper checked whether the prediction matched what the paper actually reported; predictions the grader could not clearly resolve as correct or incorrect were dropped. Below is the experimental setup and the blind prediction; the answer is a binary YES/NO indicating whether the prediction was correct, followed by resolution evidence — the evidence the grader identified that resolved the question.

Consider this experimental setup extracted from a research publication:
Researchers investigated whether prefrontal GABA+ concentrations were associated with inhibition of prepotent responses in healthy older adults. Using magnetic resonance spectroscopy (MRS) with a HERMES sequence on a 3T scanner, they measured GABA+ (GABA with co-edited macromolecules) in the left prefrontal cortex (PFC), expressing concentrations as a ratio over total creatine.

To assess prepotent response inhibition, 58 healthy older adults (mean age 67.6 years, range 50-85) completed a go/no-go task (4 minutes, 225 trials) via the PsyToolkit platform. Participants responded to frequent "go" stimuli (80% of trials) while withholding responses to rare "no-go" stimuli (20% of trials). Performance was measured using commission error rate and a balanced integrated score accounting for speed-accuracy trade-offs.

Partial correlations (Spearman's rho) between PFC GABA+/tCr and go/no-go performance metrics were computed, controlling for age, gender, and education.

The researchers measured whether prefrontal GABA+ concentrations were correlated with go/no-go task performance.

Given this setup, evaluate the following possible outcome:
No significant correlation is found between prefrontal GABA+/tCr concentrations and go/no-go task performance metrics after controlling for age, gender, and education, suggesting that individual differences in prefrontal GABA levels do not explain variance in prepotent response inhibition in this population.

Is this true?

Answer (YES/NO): YES